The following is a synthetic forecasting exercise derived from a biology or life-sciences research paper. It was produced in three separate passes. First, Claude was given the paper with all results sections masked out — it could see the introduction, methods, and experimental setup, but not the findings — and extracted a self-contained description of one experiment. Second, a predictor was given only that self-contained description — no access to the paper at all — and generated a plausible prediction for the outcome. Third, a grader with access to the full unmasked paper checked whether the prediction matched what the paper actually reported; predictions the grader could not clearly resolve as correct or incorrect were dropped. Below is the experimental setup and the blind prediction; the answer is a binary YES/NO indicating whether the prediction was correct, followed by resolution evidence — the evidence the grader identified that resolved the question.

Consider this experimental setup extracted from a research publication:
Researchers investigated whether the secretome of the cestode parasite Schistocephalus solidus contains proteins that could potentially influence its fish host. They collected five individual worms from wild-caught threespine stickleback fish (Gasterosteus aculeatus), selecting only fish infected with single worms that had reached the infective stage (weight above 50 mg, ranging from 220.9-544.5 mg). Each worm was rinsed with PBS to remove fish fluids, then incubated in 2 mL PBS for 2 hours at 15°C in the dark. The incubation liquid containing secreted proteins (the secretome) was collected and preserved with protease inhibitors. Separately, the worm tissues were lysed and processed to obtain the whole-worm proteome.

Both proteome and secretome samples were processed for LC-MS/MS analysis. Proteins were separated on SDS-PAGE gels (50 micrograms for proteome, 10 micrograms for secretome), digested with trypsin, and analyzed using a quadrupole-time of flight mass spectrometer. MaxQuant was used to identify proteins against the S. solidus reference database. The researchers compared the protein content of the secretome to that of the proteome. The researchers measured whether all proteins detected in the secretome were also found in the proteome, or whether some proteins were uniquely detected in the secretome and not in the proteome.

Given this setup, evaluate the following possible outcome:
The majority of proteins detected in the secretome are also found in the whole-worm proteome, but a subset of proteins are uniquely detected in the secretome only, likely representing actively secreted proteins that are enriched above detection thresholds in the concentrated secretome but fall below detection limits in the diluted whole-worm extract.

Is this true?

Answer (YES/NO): YES